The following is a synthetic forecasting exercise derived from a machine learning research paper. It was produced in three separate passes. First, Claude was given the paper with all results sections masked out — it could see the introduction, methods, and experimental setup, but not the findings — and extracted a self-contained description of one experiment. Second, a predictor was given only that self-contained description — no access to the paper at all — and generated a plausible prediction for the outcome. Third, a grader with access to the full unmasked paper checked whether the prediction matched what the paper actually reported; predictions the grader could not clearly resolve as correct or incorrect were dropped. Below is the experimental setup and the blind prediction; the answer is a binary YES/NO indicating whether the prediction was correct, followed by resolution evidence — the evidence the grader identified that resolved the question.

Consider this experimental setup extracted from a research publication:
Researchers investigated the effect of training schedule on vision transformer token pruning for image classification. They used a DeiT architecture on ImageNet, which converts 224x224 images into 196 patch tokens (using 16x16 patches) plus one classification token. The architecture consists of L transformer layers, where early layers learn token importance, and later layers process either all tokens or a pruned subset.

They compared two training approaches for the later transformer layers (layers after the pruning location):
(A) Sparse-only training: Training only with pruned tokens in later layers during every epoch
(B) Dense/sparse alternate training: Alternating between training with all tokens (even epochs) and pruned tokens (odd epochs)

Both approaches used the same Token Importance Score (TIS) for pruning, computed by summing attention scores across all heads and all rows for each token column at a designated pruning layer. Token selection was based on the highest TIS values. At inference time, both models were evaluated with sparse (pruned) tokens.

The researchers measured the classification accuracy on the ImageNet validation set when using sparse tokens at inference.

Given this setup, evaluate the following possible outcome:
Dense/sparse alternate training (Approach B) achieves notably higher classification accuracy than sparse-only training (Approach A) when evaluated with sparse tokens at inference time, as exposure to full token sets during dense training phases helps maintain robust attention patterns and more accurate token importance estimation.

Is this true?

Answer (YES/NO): YES